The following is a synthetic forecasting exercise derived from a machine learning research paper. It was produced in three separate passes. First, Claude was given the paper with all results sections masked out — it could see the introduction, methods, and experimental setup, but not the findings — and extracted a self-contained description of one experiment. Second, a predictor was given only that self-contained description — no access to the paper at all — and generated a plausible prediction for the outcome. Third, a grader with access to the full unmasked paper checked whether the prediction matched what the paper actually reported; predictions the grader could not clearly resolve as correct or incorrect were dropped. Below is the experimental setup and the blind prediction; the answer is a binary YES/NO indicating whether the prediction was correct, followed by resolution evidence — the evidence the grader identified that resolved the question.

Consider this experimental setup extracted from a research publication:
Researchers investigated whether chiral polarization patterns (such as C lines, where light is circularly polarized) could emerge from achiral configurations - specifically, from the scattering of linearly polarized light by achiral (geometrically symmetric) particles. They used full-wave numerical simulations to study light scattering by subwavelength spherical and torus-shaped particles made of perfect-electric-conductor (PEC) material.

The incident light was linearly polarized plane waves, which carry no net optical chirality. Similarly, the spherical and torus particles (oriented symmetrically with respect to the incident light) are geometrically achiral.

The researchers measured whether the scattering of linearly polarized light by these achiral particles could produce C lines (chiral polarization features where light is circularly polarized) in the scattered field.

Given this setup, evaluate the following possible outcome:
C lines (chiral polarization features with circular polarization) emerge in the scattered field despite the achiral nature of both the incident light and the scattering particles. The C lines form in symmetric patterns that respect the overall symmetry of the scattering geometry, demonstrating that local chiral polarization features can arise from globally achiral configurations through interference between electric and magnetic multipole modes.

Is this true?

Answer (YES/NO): YES